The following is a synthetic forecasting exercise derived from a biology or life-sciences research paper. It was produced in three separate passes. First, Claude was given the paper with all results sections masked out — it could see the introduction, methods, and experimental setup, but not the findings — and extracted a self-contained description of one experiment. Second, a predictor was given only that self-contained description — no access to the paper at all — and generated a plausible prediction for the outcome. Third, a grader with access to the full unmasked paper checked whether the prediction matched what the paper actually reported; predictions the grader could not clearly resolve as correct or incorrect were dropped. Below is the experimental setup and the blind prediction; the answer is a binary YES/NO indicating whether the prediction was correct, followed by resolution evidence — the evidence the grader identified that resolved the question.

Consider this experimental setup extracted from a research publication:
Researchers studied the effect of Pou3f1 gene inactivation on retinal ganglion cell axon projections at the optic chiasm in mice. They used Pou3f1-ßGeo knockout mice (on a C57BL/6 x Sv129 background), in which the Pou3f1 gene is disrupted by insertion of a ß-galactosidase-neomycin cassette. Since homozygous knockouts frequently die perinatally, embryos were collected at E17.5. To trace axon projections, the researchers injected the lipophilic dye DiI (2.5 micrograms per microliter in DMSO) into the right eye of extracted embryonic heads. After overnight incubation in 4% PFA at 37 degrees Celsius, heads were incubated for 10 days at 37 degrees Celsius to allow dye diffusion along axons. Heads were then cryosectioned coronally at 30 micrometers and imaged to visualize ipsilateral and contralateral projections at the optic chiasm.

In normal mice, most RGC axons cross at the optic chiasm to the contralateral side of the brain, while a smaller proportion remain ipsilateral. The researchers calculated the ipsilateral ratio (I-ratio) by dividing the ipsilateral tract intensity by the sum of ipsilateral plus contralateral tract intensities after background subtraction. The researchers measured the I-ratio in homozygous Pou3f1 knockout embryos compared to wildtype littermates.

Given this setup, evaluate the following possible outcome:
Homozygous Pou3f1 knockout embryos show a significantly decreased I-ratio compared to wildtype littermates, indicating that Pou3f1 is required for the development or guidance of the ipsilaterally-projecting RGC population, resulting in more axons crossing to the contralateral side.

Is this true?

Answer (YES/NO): NO